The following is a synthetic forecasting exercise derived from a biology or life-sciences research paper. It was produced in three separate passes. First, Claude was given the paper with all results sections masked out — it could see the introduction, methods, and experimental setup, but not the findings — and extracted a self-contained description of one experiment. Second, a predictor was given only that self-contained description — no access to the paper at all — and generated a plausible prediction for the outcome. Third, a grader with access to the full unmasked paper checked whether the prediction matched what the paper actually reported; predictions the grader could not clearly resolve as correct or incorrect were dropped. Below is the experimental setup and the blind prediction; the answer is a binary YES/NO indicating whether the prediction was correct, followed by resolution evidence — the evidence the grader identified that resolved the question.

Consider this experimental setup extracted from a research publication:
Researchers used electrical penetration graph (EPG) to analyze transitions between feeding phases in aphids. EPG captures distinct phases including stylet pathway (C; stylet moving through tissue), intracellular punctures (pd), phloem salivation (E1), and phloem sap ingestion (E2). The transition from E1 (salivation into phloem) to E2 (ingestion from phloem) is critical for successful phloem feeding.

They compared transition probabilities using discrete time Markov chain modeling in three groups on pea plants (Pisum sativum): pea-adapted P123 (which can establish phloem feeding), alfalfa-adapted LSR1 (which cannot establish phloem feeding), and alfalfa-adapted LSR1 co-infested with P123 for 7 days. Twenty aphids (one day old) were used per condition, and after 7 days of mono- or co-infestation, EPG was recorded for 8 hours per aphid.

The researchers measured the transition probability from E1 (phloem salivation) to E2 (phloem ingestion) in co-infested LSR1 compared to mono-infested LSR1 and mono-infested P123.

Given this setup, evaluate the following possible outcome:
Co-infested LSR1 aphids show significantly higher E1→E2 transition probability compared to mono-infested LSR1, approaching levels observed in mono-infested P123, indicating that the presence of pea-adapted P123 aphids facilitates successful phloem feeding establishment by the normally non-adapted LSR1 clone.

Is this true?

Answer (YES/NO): NO